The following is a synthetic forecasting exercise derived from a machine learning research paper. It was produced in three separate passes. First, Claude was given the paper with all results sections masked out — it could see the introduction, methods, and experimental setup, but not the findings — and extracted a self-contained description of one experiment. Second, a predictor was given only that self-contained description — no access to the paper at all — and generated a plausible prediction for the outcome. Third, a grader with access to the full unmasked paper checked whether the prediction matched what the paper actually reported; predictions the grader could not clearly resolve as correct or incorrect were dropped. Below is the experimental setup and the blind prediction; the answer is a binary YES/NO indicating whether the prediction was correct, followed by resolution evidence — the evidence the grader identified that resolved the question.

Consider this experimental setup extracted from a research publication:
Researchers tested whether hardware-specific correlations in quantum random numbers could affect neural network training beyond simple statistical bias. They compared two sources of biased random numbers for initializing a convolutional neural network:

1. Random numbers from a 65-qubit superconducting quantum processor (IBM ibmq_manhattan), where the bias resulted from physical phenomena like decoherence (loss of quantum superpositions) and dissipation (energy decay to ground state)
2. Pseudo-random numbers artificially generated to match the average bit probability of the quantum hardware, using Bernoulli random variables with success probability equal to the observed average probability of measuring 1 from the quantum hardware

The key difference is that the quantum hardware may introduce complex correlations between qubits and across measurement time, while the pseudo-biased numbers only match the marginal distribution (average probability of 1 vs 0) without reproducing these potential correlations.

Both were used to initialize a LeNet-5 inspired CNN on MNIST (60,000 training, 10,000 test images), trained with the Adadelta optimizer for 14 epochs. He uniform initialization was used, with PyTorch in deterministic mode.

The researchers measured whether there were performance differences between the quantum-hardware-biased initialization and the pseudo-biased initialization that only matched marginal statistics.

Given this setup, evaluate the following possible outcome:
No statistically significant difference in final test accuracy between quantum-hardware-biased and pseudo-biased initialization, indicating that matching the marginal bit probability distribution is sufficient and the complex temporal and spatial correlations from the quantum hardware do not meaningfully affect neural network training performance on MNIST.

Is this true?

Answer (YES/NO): YES